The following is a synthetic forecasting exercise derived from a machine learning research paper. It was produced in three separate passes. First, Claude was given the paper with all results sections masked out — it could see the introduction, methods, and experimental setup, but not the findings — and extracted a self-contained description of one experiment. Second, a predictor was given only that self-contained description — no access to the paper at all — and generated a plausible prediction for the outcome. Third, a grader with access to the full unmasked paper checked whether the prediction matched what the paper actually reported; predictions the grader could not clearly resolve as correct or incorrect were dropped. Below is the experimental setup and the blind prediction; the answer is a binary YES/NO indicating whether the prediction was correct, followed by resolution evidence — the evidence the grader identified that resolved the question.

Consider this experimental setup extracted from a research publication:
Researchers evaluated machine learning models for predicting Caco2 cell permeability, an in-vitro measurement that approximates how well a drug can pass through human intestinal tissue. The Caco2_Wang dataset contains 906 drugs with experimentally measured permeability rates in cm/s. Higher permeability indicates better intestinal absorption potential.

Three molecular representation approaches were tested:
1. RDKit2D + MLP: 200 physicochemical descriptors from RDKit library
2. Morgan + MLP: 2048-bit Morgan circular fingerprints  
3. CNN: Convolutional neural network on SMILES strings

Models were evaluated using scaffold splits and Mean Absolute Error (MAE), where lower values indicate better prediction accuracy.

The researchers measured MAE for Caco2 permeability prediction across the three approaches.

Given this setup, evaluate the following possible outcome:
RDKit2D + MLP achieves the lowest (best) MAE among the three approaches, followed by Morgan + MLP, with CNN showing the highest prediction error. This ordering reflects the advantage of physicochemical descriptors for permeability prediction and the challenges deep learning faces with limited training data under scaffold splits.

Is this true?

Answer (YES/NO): NO